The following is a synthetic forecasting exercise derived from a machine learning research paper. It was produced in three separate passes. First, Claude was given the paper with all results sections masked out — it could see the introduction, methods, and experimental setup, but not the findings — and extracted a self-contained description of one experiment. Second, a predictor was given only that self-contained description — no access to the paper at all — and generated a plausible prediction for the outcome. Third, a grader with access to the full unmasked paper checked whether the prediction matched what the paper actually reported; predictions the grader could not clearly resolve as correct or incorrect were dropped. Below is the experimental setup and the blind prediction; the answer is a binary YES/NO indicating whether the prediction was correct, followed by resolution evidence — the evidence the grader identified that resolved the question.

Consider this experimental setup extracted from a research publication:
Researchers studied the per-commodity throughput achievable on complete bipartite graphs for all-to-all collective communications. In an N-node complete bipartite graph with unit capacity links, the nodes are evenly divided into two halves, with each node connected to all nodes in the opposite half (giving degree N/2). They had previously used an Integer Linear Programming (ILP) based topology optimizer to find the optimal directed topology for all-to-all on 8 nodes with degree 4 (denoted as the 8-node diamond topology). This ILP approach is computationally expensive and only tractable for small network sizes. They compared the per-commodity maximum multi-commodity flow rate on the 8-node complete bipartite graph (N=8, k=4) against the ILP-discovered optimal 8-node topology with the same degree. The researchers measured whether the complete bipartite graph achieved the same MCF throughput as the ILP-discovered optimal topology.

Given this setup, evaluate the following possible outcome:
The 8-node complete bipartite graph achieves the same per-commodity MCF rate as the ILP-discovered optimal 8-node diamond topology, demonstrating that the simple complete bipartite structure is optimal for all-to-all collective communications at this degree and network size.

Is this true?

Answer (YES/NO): YES